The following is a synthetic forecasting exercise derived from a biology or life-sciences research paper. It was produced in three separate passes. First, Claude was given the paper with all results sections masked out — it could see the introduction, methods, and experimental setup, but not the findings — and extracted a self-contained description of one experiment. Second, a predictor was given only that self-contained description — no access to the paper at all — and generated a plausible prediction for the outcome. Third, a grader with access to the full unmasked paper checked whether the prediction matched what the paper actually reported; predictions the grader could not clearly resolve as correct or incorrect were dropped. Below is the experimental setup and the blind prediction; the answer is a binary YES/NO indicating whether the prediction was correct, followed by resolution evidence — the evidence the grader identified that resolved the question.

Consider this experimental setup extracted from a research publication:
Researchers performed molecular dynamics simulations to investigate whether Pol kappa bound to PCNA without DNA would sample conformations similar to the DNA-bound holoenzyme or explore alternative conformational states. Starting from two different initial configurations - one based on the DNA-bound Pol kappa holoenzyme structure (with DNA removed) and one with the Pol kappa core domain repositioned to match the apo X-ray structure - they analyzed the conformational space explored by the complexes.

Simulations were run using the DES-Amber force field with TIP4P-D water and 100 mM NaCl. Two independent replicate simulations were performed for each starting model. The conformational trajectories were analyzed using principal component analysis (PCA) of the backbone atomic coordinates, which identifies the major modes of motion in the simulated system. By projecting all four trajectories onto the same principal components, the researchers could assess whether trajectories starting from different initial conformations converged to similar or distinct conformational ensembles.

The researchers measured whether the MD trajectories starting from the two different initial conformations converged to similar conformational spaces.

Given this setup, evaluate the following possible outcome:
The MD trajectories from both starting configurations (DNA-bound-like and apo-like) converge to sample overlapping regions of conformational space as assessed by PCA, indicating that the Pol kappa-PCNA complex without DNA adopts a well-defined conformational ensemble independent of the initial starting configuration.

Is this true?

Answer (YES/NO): NO